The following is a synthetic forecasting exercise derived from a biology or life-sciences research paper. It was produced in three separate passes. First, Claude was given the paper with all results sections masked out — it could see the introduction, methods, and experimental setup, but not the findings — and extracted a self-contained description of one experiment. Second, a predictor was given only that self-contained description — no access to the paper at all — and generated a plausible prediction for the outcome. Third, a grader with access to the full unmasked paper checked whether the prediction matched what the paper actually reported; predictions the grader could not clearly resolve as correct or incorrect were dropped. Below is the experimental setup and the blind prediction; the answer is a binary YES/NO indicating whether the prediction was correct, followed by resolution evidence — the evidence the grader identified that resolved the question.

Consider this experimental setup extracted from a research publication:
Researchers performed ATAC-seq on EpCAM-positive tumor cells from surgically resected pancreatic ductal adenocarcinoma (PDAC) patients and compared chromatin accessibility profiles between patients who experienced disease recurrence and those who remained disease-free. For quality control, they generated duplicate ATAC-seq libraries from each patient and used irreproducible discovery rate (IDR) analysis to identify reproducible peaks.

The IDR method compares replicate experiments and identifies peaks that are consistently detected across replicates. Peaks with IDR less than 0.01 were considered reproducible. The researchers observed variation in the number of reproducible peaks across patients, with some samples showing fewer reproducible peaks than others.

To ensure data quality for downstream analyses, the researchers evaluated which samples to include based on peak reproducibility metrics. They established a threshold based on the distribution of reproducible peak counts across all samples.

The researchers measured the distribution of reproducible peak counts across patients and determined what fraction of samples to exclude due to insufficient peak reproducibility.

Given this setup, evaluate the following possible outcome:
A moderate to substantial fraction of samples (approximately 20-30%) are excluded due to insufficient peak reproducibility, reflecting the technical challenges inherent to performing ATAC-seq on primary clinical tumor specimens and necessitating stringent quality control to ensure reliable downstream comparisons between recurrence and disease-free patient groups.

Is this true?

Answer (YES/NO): YES